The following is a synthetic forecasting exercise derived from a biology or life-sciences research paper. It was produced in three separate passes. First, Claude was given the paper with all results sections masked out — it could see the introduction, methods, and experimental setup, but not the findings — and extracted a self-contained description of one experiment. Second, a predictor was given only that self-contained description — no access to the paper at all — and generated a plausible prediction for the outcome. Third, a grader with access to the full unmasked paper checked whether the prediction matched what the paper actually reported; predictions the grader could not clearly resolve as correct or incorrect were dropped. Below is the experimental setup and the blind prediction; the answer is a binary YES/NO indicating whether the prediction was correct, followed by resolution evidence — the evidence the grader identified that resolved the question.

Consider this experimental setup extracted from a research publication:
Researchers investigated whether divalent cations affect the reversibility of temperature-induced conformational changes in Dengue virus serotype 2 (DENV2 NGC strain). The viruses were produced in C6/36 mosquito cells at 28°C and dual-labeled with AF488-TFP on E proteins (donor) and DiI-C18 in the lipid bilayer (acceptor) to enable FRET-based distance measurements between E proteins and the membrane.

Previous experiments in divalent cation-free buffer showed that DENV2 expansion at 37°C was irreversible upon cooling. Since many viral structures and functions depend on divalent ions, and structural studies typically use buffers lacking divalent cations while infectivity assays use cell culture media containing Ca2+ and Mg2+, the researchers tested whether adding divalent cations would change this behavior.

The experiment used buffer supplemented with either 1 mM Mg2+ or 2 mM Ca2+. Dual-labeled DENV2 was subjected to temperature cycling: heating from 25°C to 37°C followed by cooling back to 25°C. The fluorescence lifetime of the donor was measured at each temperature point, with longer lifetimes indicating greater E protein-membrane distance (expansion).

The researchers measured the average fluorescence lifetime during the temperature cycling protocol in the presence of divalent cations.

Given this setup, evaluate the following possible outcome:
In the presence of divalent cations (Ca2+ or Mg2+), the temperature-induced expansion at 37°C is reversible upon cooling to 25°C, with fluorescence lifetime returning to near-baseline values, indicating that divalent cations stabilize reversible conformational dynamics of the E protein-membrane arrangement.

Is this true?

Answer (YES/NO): YES